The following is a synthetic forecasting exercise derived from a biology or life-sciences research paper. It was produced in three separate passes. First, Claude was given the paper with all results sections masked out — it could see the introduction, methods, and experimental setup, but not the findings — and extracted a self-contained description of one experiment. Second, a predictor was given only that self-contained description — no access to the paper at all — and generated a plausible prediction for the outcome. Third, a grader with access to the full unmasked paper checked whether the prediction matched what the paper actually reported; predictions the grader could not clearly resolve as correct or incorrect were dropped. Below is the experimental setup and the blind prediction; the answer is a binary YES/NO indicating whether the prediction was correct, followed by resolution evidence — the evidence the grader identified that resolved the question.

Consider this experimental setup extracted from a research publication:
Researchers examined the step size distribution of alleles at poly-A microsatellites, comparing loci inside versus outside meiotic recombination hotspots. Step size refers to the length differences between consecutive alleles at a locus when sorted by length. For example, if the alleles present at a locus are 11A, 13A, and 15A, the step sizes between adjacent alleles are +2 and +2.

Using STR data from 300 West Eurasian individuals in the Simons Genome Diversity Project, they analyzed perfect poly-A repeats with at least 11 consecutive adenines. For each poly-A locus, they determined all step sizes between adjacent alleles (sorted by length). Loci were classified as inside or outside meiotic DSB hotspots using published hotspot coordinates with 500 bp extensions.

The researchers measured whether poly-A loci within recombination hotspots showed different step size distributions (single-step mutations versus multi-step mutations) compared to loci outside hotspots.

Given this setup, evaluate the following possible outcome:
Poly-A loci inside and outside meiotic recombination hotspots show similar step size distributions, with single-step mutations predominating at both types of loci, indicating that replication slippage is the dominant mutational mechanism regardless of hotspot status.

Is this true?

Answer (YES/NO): YES